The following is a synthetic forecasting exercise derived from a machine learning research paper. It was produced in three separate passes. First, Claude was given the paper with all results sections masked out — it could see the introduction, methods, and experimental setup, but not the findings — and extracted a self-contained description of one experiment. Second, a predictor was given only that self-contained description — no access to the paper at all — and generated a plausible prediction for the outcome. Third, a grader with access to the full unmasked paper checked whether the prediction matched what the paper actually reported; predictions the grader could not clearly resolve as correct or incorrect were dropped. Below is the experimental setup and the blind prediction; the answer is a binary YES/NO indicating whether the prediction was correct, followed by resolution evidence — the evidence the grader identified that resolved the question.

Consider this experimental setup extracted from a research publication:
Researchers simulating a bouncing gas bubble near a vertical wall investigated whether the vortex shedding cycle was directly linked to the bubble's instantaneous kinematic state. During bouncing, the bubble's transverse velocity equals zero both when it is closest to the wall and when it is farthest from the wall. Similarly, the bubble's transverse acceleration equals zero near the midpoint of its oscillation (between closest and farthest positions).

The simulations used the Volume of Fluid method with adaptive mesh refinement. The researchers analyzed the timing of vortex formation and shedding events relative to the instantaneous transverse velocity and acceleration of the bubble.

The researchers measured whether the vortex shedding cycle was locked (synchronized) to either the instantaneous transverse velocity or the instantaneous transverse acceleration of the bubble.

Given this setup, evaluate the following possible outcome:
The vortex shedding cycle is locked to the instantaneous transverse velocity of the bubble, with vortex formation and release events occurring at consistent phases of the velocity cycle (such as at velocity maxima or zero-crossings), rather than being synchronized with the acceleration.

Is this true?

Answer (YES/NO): NO